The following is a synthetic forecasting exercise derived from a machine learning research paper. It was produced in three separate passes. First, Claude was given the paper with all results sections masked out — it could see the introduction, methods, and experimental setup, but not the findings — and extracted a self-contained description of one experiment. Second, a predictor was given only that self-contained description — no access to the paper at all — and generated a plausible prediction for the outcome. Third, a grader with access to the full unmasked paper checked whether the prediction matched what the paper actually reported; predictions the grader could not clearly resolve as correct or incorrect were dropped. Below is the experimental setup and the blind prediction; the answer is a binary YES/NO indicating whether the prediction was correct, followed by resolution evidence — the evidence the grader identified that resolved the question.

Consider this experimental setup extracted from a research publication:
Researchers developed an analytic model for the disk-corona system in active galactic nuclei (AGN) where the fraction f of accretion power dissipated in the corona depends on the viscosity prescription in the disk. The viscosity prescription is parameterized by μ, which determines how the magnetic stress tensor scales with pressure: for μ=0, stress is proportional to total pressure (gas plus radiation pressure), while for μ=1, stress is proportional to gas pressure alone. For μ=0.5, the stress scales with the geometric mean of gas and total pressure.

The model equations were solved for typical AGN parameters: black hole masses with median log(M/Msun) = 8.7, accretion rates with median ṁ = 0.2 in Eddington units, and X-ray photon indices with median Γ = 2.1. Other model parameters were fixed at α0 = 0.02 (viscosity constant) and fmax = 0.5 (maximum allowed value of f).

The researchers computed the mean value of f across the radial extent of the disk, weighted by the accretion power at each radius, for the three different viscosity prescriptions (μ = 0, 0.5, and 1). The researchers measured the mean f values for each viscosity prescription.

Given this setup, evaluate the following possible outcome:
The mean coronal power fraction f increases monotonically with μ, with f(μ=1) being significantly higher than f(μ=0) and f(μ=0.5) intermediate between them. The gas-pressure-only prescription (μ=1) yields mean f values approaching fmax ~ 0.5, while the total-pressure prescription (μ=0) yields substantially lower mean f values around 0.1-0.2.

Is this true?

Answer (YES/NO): NO